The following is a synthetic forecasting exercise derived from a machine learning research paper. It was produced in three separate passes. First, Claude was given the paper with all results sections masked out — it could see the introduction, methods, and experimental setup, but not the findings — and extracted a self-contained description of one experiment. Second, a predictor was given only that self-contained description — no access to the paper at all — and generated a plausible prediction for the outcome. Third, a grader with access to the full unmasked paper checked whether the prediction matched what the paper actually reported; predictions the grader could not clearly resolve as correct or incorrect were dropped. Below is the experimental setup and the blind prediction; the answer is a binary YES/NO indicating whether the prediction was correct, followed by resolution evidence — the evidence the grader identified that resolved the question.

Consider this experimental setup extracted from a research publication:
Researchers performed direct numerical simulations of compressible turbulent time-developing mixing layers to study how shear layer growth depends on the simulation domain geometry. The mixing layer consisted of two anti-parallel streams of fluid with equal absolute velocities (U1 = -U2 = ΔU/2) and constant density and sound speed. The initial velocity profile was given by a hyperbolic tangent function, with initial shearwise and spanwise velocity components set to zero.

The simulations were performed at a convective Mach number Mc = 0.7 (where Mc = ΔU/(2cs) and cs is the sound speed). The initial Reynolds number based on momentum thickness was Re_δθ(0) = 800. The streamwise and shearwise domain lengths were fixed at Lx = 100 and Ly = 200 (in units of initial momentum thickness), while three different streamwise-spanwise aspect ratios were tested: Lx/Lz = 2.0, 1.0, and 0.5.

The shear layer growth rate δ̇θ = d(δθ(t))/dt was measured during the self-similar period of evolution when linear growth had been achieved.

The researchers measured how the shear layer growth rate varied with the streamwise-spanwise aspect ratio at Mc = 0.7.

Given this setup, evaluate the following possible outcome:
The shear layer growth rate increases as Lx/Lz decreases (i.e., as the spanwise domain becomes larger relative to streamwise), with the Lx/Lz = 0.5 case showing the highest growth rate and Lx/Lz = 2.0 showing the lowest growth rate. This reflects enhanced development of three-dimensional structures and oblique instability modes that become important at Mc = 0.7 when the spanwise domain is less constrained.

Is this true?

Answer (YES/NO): YES